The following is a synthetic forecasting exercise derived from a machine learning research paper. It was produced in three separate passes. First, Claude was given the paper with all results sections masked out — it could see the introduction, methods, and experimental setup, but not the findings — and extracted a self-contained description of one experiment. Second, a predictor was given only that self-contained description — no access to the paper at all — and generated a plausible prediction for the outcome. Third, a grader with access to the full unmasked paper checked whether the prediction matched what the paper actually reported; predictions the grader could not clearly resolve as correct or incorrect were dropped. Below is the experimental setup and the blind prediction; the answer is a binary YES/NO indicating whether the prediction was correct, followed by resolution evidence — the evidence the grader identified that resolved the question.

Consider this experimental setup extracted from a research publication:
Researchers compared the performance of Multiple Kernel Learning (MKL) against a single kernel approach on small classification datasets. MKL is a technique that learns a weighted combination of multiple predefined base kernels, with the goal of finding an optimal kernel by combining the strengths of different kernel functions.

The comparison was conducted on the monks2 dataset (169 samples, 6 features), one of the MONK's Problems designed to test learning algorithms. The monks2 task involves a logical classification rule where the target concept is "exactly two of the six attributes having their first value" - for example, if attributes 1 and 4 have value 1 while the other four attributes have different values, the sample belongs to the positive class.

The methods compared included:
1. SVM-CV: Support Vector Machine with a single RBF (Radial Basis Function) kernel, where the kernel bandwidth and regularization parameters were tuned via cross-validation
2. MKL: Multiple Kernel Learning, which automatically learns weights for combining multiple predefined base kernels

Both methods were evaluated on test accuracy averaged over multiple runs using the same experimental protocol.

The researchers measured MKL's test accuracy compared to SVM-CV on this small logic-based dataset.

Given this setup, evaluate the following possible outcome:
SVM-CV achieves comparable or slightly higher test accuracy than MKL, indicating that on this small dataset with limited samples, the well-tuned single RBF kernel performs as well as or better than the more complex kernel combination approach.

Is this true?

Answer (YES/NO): NO